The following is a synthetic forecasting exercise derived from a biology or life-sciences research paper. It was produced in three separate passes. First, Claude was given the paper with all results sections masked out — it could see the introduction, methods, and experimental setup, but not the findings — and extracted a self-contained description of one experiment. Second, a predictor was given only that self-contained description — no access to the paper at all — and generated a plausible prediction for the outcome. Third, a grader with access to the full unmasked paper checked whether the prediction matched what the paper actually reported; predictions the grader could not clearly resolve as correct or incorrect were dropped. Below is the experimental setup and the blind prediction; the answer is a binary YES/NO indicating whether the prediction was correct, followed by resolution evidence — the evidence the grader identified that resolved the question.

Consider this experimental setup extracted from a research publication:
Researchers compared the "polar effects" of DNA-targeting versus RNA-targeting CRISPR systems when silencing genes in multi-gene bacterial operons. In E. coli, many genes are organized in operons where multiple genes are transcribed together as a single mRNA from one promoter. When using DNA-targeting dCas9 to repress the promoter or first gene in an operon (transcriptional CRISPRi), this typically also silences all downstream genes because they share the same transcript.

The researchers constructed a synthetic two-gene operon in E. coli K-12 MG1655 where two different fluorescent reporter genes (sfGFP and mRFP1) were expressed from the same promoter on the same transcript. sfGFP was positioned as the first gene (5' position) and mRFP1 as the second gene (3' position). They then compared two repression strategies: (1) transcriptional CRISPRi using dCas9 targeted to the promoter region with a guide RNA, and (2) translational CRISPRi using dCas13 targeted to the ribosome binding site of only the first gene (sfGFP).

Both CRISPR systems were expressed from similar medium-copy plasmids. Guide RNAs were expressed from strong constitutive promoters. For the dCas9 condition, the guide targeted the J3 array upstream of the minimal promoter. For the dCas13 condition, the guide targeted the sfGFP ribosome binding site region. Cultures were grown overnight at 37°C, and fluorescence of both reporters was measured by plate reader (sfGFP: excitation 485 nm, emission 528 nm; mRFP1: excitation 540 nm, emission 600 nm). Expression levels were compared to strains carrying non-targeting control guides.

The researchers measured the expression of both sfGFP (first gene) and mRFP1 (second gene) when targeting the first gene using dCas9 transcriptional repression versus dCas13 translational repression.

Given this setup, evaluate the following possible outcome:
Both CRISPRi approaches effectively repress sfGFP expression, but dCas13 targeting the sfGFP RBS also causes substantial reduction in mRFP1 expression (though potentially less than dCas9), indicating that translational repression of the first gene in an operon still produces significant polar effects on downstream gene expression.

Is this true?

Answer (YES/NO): NO